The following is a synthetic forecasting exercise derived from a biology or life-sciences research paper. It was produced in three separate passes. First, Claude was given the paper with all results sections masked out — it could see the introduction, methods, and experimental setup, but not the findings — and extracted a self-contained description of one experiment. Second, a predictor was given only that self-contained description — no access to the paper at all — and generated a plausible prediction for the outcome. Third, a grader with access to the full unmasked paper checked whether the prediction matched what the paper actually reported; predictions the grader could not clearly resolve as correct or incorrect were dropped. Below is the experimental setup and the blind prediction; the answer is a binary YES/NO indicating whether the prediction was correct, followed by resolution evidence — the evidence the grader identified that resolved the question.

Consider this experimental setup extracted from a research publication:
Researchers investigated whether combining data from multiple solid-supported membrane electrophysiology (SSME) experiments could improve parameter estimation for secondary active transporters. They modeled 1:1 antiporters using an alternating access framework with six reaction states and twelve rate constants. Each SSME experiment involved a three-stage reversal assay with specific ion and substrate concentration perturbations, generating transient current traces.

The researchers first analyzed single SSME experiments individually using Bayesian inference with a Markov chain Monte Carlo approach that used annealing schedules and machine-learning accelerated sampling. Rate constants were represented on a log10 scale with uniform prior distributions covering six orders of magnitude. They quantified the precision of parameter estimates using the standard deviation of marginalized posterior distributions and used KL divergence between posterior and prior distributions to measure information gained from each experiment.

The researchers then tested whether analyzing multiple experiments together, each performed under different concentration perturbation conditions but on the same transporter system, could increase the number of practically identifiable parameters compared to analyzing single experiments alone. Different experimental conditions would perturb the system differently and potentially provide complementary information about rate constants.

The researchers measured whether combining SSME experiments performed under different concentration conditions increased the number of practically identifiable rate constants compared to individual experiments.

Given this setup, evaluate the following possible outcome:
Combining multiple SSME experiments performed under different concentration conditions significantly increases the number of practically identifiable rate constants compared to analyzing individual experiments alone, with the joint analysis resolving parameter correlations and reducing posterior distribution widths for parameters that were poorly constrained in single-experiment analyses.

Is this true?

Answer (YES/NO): YES